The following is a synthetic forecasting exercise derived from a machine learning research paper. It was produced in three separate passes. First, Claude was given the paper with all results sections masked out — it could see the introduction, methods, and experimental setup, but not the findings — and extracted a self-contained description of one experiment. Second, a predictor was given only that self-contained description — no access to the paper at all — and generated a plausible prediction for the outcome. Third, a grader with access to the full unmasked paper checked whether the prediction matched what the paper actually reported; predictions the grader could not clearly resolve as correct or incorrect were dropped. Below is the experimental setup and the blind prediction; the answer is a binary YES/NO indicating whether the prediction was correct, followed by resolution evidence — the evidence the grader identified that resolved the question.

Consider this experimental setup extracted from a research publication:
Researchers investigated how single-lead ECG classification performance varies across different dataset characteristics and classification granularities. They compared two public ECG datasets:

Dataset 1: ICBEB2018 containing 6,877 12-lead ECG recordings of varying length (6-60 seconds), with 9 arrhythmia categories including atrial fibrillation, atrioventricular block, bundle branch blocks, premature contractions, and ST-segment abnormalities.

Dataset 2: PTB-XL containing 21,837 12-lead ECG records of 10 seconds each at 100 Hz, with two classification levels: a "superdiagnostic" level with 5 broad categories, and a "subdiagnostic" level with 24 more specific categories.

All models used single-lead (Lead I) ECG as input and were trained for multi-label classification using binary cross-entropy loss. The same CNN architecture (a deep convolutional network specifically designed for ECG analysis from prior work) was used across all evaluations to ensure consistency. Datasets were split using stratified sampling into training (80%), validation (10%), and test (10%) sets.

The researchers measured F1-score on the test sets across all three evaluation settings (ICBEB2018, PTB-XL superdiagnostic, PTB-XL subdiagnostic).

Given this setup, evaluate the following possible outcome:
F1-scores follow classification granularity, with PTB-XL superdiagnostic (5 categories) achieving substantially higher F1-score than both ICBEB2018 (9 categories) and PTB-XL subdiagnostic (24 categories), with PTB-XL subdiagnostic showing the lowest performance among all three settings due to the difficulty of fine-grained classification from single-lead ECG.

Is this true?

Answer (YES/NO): NO